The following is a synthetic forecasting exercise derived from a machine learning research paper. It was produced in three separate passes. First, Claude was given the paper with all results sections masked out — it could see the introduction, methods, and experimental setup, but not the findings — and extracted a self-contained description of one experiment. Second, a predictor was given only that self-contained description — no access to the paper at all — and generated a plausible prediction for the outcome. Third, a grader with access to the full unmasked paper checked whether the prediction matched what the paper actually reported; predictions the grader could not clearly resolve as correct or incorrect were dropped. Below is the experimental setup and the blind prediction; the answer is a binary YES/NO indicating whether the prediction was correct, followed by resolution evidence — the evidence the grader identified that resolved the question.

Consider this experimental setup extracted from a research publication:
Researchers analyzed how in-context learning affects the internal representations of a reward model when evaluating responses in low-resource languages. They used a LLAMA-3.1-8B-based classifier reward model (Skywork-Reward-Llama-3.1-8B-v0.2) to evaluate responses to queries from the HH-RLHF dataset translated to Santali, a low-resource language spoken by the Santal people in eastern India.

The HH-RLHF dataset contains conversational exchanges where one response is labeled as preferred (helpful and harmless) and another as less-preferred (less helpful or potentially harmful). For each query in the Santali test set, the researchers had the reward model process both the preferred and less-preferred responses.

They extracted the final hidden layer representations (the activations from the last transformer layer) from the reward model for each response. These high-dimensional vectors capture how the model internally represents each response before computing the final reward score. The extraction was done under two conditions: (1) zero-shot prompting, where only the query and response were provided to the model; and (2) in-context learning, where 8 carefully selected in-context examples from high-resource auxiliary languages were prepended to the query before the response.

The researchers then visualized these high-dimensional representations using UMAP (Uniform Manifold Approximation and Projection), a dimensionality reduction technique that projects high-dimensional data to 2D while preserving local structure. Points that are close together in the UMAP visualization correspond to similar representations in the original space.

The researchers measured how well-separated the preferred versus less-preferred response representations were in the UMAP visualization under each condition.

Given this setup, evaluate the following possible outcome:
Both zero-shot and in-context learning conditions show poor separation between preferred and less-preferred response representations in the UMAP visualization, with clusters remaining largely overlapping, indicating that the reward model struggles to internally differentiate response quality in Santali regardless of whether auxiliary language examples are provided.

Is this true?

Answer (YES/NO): NO